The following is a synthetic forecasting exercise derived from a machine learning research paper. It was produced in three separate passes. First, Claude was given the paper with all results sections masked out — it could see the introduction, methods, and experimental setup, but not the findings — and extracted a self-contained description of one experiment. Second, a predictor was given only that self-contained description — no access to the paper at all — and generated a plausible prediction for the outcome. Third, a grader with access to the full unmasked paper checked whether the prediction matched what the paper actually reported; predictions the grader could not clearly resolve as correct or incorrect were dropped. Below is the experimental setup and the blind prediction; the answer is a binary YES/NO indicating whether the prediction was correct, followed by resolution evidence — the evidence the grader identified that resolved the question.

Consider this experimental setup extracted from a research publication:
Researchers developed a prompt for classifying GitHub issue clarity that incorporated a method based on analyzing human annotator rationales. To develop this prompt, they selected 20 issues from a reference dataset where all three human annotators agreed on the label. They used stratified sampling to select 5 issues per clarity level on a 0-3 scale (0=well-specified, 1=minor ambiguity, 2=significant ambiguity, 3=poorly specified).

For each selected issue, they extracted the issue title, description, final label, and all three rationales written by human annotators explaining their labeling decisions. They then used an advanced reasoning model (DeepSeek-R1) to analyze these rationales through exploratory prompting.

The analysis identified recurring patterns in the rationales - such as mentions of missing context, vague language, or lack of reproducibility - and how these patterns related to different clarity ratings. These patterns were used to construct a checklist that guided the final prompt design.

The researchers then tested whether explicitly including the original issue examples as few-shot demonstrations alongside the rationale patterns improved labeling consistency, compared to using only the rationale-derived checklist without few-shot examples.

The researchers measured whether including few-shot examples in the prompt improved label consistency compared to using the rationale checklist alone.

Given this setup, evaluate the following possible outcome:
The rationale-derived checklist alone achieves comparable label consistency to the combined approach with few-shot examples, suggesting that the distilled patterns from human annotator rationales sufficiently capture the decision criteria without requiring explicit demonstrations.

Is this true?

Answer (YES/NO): NO